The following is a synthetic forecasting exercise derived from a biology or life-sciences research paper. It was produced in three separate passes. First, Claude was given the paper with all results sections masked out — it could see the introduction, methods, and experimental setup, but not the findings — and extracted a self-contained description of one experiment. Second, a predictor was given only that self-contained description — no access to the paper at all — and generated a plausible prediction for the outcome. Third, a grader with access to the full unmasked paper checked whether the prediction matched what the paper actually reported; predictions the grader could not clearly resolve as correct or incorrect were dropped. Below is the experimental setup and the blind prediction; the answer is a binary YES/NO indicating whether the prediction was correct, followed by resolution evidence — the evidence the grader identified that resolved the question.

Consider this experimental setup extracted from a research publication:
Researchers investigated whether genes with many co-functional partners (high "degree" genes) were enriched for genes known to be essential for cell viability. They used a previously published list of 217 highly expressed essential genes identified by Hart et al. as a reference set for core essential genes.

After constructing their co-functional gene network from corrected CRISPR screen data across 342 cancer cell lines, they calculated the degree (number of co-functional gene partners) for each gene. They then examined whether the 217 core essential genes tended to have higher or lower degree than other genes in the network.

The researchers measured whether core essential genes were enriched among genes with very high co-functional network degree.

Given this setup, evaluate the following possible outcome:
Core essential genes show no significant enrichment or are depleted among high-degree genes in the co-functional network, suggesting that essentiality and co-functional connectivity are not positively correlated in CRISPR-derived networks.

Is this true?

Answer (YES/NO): NO